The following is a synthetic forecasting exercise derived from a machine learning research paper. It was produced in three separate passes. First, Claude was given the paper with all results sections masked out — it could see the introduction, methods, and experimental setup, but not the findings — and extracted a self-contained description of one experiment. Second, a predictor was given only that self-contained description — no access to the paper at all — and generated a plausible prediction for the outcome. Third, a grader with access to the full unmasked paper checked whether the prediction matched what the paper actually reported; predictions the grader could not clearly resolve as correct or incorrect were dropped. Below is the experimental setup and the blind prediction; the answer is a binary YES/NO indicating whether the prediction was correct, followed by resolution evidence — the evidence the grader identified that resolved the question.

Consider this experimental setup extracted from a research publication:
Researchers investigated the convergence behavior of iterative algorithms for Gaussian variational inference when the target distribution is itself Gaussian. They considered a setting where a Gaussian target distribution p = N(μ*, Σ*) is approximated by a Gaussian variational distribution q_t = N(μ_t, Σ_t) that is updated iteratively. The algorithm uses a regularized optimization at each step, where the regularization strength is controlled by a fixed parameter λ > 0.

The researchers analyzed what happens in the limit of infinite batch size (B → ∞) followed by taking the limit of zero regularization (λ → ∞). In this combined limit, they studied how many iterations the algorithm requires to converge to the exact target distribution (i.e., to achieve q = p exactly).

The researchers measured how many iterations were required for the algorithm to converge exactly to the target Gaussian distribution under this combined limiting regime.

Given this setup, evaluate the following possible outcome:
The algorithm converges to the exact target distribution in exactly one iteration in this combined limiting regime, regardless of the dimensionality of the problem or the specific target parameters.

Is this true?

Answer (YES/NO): YES